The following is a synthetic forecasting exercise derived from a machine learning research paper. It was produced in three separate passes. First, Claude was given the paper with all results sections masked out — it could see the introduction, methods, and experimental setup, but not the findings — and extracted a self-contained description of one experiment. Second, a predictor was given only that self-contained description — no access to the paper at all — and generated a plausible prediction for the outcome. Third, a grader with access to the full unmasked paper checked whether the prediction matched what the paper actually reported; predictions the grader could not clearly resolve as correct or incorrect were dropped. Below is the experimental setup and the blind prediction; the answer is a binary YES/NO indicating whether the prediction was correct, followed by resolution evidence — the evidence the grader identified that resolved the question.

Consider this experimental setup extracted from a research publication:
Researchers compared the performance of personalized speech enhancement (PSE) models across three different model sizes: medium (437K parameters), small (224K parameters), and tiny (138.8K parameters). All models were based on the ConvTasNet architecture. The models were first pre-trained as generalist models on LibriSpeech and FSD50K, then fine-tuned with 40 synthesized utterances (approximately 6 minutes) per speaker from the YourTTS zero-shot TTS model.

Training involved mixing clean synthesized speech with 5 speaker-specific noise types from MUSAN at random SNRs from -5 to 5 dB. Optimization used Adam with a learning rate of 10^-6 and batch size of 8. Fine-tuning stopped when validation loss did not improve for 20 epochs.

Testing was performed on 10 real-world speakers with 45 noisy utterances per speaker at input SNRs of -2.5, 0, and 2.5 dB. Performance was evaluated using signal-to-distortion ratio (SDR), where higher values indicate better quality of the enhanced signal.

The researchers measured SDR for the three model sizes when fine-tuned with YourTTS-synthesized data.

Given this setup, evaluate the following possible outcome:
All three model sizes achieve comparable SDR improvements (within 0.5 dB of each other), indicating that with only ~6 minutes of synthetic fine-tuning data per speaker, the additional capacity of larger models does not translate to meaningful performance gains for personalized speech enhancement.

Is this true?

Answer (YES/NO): NO